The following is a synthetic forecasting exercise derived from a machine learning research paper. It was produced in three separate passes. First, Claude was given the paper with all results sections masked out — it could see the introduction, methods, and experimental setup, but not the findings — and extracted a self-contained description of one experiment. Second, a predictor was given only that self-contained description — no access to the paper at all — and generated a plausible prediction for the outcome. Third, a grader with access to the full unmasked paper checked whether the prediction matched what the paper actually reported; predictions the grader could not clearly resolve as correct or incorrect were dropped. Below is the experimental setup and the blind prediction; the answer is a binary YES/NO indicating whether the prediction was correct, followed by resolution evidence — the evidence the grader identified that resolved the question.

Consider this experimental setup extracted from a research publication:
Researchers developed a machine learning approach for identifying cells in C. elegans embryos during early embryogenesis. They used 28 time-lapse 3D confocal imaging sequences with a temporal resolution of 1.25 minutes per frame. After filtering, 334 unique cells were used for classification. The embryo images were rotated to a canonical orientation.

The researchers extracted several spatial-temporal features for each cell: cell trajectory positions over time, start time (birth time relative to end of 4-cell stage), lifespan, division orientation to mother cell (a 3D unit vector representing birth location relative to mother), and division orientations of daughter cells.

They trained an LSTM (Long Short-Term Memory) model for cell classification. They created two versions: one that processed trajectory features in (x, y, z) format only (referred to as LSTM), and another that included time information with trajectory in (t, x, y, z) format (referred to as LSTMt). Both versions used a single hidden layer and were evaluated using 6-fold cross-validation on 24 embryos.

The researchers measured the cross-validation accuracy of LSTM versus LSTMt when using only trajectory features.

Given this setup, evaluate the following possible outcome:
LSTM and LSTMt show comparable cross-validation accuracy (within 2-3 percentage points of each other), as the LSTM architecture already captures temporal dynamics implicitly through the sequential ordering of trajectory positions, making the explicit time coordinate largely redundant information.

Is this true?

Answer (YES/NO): NO